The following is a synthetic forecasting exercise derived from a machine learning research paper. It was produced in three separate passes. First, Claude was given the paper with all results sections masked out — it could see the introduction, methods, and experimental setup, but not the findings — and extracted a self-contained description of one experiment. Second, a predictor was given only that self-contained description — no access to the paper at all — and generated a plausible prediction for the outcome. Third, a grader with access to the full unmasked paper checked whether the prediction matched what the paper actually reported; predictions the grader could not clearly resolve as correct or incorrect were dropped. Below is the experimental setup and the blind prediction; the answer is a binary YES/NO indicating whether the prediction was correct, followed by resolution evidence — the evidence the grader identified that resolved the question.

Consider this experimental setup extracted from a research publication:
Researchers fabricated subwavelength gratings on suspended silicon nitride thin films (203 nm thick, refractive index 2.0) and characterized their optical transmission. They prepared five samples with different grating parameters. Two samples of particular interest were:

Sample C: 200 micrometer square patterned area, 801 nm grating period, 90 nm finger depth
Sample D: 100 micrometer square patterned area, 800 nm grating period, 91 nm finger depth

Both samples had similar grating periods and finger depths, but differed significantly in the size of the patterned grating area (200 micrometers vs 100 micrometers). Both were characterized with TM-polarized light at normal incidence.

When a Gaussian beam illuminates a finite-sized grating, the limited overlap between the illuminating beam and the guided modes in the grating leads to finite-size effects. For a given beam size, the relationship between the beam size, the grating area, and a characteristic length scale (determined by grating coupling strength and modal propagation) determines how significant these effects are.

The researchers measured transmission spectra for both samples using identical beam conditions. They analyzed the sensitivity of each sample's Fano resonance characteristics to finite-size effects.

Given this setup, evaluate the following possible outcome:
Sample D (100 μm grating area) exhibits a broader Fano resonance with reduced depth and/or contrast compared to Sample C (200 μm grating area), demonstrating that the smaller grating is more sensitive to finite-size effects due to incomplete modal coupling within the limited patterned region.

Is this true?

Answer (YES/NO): NO